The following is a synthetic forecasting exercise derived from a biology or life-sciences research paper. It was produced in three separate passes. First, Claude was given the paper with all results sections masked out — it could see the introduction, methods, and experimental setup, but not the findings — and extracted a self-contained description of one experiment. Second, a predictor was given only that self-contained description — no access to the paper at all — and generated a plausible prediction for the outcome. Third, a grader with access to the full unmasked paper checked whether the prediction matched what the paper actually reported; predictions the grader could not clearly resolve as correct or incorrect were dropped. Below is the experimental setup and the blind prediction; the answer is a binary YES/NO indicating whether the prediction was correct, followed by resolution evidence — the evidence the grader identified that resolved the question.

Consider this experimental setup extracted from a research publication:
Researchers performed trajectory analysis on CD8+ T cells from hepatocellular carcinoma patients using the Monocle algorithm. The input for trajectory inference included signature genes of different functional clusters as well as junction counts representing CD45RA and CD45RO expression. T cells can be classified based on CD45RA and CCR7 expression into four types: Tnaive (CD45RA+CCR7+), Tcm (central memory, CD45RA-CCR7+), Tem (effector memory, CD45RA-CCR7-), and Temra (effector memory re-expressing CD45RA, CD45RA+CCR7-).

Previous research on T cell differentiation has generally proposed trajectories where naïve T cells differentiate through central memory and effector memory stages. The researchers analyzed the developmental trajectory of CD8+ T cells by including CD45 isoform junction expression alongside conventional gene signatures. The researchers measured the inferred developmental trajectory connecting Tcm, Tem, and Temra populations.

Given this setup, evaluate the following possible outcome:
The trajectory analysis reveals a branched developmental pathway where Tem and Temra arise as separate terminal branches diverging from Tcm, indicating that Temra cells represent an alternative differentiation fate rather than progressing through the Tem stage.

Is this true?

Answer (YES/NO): NO